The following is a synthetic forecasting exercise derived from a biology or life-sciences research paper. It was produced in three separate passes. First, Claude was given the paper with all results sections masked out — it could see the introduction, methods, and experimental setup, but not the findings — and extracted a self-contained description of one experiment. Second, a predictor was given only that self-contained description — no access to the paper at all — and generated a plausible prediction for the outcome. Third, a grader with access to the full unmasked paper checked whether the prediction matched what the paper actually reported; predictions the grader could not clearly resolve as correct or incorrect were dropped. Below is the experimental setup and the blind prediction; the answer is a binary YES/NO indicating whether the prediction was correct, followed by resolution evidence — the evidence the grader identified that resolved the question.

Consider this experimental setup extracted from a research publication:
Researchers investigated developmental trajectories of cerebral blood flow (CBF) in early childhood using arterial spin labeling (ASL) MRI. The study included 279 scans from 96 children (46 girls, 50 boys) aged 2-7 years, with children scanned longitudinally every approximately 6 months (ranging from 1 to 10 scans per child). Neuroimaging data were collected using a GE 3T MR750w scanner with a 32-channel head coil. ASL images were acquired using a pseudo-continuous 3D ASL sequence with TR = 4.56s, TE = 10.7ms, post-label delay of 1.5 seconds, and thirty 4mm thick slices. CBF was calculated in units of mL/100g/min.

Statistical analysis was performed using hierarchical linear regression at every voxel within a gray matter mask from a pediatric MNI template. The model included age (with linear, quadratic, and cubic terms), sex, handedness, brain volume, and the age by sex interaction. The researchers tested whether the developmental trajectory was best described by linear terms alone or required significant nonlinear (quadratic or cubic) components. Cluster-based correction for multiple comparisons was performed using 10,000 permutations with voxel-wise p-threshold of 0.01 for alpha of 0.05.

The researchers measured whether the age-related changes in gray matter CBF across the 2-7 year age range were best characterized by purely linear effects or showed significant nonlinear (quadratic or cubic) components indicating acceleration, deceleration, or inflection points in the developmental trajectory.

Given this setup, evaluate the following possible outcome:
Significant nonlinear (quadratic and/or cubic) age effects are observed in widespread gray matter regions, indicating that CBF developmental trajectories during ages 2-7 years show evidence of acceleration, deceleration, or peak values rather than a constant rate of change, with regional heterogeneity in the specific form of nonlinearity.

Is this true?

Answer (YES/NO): NO